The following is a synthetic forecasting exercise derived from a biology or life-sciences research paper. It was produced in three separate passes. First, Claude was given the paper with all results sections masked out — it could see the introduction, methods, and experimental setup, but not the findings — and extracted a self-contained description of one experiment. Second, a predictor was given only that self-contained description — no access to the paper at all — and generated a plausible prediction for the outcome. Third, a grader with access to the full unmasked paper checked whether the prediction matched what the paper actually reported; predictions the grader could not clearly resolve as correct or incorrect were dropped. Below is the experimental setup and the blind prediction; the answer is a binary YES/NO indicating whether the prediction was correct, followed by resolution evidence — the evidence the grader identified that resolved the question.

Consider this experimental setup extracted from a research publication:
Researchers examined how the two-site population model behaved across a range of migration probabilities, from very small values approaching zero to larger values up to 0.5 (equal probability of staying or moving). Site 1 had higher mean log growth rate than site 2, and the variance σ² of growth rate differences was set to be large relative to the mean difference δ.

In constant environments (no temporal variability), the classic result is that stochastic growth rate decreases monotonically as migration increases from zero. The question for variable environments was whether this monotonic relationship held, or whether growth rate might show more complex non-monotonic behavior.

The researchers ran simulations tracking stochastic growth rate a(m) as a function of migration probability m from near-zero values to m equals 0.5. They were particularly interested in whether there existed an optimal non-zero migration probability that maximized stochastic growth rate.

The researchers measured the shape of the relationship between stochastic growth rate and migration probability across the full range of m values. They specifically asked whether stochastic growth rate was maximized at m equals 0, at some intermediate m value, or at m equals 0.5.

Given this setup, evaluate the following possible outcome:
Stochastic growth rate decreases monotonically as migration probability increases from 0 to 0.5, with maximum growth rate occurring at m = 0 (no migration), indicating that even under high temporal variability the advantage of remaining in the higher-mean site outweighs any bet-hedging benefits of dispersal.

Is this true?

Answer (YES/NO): NO